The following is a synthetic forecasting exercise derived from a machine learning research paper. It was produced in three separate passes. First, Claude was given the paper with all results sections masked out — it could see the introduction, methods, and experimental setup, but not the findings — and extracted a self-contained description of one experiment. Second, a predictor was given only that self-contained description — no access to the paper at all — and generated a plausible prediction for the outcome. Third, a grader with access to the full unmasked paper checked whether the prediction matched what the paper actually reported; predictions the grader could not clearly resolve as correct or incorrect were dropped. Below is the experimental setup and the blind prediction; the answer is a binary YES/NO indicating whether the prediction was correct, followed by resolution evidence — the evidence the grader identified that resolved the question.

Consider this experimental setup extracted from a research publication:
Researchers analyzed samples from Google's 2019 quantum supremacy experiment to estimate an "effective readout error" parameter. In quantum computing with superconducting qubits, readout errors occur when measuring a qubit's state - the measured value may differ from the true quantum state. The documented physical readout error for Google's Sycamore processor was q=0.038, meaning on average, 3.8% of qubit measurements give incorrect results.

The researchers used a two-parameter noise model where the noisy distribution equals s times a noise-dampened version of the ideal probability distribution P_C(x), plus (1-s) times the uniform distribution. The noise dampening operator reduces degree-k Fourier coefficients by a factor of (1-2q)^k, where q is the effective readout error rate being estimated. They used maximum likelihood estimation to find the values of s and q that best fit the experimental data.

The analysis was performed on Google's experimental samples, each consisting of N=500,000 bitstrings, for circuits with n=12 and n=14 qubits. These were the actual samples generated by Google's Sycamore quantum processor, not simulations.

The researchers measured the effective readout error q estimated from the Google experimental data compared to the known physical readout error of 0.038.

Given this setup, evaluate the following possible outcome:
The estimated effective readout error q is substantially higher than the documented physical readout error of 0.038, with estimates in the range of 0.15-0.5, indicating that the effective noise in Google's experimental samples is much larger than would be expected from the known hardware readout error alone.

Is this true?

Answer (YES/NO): NO